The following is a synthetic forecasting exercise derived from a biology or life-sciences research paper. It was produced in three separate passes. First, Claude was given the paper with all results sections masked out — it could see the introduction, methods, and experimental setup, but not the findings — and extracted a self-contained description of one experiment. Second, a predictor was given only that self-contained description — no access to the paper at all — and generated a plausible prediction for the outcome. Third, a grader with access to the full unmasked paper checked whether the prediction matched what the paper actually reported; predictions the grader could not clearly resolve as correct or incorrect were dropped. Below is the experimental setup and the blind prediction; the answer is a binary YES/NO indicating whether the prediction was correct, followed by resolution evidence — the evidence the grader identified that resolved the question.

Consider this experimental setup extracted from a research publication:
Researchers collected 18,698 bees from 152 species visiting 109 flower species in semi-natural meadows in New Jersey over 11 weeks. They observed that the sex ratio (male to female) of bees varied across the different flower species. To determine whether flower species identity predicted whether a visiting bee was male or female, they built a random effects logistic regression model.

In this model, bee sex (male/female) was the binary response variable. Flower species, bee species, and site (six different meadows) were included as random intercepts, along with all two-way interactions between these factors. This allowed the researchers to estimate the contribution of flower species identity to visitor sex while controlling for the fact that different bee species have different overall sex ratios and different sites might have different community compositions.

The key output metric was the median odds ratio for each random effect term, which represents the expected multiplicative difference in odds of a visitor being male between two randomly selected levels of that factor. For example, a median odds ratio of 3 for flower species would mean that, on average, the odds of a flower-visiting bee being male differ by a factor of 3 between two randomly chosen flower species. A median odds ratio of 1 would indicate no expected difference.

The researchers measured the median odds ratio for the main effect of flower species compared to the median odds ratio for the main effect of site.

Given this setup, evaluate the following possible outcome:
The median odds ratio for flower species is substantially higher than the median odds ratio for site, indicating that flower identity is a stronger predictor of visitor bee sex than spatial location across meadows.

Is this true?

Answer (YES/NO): YES